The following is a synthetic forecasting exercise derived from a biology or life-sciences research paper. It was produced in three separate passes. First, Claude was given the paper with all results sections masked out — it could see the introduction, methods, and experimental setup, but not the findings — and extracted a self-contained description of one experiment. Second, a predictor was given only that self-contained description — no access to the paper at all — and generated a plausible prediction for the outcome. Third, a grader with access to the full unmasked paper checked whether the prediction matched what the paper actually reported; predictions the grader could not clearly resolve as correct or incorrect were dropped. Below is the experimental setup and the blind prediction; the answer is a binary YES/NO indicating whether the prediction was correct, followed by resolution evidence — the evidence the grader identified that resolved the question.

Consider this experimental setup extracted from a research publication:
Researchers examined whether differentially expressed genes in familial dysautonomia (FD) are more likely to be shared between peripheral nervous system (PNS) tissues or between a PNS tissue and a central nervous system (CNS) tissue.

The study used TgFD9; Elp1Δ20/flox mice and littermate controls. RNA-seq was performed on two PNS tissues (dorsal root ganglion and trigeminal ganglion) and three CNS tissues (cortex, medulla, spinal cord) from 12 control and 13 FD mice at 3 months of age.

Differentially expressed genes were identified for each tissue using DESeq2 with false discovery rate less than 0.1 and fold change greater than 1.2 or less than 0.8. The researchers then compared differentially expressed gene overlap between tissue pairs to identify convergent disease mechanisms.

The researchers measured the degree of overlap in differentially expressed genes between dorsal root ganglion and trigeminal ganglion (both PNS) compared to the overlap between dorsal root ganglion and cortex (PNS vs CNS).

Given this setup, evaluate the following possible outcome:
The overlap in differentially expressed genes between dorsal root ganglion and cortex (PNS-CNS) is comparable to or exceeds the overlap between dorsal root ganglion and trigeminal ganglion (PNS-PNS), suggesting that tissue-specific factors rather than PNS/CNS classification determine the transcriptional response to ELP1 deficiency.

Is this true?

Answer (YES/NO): NO